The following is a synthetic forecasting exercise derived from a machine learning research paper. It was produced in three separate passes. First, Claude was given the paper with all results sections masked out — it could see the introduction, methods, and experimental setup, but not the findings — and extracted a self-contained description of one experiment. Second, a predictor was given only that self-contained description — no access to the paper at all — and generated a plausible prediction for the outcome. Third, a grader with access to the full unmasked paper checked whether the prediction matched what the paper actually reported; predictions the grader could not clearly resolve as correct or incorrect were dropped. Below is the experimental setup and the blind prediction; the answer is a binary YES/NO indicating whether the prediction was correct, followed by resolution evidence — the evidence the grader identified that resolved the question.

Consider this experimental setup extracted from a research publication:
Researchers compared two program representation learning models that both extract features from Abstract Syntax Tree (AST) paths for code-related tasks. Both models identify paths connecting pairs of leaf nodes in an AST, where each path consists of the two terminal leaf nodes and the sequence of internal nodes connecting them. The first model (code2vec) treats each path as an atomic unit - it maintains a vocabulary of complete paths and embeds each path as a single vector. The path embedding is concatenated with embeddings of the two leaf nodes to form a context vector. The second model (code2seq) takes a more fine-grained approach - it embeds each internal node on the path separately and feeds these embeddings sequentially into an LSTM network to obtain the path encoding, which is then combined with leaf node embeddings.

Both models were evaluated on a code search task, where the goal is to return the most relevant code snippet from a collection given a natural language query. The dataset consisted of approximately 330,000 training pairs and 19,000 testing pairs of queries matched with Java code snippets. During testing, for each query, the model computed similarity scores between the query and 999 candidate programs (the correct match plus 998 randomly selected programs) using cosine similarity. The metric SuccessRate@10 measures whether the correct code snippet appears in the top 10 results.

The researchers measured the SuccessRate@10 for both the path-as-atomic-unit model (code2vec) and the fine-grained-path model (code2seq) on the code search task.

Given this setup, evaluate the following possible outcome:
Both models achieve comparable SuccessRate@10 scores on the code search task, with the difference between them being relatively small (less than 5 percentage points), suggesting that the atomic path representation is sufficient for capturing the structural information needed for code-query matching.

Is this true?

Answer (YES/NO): NO